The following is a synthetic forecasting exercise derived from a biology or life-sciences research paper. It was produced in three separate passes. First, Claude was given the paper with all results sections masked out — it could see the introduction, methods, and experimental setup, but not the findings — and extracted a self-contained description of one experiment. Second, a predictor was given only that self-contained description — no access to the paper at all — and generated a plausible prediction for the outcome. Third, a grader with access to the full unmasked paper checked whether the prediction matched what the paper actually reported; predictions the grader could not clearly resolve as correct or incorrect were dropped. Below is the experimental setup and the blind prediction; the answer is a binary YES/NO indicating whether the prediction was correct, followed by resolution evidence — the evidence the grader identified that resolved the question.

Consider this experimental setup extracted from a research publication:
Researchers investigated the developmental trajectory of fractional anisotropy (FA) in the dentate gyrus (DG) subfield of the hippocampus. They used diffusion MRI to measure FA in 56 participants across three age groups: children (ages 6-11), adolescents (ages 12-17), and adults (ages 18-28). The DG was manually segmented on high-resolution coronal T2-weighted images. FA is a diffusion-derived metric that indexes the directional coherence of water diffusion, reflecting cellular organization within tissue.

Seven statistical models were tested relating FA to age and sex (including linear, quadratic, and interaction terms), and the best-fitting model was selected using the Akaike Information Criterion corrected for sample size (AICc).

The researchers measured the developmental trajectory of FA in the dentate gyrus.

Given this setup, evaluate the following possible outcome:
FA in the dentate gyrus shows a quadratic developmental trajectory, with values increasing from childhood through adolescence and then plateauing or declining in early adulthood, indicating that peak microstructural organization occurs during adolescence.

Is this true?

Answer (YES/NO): NO